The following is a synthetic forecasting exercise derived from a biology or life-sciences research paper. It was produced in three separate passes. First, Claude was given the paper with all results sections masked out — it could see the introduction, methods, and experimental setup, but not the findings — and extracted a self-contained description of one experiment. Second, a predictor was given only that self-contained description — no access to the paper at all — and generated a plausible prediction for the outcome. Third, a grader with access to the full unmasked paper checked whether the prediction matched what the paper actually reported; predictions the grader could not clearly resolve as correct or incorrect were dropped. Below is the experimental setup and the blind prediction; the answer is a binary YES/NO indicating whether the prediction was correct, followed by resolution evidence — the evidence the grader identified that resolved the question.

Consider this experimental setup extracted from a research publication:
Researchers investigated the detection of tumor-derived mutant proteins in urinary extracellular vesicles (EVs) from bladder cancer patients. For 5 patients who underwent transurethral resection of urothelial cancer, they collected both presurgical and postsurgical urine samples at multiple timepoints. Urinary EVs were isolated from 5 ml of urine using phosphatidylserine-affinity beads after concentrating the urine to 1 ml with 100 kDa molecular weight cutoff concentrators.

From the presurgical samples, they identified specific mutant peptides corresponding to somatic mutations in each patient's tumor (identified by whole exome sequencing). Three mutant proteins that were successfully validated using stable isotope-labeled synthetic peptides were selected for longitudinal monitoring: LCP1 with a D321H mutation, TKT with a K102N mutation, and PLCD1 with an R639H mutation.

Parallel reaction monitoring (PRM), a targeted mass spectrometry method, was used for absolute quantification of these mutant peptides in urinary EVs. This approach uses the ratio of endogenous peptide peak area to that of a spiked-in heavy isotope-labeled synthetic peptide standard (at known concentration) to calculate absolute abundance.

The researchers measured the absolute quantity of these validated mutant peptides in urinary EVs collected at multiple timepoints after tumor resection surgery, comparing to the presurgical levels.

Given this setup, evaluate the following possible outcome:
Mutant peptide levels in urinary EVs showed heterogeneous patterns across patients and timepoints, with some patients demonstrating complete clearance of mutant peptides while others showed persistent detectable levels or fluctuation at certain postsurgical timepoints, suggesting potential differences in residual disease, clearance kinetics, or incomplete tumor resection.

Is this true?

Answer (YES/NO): NO